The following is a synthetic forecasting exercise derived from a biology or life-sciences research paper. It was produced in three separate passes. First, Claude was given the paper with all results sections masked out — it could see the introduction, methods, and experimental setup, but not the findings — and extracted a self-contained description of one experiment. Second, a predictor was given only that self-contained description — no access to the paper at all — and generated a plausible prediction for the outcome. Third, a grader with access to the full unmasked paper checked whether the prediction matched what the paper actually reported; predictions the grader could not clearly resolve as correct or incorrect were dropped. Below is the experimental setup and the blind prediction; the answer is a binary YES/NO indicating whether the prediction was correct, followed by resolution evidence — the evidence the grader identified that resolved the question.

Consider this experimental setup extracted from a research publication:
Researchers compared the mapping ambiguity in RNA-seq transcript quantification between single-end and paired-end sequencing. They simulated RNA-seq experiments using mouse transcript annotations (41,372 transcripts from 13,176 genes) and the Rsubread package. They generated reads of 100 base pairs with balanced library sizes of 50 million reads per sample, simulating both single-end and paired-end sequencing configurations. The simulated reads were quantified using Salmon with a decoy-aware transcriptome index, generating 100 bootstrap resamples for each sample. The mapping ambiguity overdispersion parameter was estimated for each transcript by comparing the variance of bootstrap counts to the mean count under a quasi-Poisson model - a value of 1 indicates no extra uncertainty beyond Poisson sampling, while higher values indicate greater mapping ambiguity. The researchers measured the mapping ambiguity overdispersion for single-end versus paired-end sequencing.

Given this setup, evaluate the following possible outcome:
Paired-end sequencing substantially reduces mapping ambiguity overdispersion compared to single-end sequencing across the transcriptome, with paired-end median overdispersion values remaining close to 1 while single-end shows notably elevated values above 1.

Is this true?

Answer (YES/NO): NO